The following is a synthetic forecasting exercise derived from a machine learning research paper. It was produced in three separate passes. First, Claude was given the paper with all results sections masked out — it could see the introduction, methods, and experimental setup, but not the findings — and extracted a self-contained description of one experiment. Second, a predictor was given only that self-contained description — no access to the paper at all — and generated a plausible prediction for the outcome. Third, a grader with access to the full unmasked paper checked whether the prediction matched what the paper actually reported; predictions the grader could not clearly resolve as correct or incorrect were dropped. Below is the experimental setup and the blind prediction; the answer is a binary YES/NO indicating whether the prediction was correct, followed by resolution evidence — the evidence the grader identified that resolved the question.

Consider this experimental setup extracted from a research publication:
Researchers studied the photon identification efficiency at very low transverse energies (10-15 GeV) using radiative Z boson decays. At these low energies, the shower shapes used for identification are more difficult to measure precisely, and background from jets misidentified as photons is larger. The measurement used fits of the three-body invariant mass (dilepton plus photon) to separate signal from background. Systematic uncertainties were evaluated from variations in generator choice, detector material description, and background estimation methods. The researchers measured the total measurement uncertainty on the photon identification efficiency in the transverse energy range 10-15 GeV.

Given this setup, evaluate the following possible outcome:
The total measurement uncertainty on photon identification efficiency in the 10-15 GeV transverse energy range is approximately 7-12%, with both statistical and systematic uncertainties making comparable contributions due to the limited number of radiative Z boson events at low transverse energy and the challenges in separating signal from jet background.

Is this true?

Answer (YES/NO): NO